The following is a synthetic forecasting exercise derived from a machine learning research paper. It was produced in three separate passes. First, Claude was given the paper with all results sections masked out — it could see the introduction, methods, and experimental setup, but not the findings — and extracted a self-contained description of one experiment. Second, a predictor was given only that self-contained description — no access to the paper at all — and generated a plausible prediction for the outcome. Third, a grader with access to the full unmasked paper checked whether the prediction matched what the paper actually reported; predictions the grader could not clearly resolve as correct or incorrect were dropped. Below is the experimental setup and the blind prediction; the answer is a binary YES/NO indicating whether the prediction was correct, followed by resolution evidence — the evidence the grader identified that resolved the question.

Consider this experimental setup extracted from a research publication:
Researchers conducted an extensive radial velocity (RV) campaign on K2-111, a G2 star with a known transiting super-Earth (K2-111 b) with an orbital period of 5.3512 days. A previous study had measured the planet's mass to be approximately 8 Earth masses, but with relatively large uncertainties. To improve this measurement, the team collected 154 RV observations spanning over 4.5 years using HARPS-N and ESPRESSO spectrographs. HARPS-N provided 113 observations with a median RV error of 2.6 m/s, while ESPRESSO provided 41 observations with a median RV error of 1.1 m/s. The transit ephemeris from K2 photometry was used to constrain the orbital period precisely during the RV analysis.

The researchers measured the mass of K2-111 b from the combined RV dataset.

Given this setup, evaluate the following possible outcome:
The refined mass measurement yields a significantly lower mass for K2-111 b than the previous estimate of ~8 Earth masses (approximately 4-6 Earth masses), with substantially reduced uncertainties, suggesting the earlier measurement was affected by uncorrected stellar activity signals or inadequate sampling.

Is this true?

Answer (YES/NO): YES